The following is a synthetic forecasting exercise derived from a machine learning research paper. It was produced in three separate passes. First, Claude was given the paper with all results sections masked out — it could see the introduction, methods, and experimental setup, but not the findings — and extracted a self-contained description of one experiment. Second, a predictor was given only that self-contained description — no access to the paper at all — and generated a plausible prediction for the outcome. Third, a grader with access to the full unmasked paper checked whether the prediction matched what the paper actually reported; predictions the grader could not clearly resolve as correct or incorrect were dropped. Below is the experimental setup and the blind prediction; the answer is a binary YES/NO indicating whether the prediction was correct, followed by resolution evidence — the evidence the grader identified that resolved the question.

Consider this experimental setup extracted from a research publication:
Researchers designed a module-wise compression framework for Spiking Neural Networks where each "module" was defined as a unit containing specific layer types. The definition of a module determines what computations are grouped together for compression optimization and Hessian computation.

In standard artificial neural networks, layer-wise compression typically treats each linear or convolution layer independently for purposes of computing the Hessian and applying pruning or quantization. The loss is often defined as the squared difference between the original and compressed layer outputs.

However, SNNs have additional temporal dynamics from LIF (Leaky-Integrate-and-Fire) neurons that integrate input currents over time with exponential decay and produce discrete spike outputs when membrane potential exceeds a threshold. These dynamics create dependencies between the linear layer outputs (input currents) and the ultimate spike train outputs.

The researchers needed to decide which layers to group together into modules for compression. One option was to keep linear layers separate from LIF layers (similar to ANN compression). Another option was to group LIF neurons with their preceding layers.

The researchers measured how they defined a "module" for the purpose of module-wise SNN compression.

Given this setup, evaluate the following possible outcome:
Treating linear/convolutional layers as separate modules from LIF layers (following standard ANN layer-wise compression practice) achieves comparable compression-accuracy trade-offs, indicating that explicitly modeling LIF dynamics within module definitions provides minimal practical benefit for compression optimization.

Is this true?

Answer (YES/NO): NO